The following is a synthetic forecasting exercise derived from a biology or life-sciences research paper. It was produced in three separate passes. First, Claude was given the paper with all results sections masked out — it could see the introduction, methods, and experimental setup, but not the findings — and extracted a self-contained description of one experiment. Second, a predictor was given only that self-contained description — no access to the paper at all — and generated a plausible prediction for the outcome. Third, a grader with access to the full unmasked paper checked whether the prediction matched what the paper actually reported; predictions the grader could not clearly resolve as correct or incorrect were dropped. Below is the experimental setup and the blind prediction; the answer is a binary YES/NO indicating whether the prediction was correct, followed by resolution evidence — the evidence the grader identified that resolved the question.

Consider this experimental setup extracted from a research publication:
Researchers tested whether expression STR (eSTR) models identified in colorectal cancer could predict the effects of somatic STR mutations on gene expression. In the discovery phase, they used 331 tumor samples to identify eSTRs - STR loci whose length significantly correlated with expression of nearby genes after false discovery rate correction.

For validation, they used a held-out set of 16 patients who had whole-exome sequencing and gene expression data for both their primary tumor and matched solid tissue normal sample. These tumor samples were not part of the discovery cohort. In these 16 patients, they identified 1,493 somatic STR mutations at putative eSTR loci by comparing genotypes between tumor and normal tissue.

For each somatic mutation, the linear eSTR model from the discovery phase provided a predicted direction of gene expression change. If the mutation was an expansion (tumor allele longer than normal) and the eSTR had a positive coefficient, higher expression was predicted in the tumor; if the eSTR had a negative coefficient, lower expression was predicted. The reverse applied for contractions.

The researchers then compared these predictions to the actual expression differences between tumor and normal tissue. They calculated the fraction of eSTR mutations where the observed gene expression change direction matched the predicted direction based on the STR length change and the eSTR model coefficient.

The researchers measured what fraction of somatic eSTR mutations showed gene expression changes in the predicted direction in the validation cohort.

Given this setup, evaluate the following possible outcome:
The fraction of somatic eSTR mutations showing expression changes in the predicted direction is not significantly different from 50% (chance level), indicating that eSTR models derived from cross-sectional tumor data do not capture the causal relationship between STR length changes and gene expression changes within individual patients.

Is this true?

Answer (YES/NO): NO